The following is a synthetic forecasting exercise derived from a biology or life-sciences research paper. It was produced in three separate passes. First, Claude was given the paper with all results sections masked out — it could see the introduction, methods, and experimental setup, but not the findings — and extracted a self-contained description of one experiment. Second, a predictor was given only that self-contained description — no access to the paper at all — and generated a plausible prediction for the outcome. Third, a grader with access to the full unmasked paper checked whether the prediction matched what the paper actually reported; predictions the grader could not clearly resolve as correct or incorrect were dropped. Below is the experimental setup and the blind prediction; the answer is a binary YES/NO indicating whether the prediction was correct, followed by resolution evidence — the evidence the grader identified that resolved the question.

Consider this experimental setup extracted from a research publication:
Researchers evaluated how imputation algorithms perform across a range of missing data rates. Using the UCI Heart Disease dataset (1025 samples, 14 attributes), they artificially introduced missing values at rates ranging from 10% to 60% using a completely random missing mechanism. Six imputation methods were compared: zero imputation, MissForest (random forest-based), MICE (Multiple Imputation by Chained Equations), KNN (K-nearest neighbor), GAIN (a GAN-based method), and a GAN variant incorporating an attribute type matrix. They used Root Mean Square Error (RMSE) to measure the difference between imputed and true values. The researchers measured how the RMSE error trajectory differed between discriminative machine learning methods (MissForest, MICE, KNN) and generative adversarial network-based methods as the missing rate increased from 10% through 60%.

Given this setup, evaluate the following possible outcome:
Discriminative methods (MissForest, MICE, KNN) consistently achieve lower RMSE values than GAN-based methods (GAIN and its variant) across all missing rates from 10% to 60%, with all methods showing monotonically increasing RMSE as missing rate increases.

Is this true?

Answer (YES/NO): NO